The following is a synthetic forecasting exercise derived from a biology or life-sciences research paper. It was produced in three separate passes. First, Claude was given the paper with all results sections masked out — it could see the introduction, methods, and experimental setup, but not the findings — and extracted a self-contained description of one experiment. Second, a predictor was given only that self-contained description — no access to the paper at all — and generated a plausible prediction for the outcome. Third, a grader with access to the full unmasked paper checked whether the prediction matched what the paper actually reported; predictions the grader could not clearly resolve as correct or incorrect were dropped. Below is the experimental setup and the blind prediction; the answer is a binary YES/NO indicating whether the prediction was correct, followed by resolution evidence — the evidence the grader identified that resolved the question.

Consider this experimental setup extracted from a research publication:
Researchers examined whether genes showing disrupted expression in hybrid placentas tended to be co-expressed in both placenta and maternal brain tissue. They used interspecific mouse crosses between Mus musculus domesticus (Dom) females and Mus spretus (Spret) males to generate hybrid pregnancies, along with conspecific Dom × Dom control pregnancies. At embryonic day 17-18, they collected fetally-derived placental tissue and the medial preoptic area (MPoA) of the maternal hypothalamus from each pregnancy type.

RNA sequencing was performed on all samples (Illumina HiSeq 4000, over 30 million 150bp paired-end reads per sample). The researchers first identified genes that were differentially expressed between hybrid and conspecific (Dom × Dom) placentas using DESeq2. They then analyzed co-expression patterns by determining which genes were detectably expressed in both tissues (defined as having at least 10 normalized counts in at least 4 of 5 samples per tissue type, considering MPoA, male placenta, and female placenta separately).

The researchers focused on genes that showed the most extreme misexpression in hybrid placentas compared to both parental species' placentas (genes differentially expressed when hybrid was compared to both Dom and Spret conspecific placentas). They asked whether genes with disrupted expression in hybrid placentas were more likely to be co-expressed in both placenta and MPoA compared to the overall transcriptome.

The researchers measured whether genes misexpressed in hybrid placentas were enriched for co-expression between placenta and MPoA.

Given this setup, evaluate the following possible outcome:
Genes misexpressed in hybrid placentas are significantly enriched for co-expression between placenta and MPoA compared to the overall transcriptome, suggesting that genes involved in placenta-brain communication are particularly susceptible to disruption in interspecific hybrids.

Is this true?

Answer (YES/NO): YES